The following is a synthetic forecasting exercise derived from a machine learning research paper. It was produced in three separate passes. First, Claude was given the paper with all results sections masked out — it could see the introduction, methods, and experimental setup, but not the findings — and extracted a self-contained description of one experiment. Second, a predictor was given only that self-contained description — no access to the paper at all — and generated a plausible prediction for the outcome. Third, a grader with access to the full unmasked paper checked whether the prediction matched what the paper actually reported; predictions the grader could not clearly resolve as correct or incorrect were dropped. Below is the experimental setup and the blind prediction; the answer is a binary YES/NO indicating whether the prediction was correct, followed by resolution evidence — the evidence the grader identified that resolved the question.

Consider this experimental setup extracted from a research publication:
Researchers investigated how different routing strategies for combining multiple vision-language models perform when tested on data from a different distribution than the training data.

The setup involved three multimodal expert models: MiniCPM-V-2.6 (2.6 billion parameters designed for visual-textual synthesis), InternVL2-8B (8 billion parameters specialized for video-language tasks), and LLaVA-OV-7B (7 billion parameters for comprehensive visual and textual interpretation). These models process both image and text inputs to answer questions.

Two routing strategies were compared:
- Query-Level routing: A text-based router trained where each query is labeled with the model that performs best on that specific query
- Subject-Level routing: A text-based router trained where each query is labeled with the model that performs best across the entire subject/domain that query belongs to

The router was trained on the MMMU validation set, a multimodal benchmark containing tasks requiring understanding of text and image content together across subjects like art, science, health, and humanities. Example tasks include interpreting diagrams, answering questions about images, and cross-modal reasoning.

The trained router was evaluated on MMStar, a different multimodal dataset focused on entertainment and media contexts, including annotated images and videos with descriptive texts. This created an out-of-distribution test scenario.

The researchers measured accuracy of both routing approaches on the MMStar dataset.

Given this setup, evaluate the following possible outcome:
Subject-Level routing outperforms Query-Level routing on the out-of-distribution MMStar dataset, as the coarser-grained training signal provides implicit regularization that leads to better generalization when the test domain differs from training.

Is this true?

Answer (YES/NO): YES